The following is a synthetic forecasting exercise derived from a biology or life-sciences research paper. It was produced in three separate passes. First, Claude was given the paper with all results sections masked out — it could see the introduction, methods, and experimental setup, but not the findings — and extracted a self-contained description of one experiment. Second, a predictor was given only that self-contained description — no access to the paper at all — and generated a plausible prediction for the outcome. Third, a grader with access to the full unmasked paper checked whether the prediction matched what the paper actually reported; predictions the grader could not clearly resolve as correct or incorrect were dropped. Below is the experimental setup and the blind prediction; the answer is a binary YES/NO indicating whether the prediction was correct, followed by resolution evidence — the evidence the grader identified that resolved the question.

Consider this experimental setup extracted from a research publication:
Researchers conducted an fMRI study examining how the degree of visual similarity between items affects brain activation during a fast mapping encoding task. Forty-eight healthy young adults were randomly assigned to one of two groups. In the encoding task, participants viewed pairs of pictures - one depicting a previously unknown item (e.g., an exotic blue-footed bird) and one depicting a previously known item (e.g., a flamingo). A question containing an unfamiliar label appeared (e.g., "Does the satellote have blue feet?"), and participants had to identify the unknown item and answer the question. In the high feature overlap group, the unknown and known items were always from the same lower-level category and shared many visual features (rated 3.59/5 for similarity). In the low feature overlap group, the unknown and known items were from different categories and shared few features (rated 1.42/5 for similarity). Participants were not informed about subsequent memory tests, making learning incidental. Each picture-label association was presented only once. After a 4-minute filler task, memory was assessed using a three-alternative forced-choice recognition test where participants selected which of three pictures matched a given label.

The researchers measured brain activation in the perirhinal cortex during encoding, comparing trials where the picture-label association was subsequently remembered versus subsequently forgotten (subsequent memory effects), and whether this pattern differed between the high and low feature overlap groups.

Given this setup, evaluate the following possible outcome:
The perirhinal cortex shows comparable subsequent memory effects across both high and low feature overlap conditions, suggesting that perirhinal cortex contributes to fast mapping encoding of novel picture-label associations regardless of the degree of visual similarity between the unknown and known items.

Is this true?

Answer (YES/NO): NO